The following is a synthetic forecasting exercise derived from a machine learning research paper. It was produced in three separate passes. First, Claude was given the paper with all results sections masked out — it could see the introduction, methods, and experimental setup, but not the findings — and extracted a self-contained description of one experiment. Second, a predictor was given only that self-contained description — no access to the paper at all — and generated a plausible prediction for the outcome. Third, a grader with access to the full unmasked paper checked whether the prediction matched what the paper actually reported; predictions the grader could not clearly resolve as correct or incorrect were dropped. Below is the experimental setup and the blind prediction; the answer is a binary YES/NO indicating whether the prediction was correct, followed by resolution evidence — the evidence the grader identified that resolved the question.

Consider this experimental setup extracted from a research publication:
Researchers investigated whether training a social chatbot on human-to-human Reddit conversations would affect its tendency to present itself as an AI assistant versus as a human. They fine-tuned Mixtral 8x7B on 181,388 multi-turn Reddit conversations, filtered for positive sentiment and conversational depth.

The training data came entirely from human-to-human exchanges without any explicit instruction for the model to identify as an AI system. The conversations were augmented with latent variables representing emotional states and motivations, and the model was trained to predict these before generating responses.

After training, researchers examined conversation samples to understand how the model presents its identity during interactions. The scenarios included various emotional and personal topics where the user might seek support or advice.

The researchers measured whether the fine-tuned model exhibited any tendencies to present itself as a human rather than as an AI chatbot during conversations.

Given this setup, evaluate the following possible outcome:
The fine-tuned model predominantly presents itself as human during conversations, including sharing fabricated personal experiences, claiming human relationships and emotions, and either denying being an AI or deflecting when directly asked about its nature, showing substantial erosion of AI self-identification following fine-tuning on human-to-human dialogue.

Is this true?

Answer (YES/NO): NO